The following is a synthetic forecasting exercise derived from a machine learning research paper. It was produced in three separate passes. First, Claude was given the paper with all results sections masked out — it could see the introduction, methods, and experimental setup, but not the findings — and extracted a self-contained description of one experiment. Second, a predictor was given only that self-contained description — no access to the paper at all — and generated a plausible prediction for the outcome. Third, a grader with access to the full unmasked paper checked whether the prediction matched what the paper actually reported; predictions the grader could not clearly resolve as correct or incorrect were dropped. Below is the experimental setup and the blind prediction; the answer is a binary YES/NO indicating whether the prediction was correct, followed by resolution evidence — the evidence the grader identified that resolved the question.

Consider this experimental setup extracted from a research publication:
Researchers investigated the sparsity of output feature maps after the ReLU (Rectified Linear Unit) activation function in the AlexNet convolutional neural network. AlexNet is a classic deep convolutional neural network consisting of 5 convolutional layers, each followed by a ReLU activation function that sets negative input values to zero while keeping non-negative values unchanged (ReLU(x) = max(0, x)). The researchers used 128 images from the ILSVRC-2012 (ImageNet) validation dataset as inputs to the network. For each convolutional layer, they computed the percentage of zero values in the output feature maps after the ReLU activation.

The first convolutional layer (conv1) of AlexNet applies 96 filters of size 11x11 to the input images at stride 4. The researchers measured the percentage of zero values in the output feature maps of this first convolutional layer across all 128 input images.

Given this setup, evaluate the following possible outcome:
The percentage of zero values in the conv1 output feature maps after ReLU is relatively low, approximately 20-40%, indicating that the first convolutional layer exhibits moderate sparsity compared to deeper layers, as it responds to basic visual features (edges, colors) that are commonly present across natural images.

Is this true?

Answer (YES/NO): NO